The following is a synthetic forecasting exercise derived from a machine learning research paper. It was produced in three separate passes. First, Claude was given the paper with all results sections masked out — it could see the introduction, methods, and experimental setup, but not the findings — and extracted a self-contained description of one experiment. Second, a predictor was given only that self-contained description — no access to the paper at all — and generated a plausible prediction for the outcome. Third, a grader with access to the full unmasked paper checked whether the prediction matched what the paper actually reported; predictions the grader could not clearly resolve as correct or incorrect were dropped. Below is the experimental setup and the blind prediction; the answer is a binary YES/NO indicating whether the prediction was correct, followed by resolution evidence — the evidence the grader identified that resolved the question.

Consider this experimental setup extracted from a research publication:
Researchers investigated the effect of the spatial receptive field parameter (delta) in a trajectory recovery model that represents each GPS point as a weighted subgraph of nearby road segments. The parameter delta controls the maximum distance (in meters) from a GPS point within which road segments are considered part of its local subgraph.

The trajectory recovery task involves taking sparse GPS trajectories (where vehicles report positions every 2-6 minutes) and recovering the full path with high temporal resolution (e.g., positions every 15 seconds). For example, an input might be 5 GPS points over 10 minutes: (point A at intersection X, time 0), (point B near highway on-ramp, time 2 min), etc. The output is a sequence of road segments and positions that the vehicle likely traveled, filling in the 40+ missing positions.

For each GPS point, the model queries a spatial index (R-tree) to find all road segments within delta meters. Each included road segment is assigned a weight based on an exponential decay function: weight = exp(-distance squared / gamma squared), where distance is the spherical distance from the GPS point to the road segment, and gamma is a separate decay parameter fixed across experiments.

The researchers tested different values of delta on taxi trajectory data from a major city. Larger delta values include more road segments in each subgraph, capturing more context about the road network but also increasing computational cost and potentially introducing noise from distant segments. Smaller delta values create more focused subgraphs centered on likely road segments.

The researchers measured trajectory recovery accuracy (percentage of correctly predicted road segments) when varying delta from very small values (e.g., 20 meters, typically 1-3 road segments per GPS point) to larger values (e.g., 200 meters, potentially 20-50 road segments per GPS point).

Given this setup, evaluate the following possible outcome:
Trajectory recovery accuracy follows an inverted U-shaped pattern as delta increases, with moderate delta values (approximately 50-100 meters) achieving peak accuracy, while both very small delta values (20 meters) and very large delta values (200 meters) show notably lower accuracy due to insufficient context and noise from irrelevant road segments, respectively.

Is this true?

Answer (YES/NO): NO